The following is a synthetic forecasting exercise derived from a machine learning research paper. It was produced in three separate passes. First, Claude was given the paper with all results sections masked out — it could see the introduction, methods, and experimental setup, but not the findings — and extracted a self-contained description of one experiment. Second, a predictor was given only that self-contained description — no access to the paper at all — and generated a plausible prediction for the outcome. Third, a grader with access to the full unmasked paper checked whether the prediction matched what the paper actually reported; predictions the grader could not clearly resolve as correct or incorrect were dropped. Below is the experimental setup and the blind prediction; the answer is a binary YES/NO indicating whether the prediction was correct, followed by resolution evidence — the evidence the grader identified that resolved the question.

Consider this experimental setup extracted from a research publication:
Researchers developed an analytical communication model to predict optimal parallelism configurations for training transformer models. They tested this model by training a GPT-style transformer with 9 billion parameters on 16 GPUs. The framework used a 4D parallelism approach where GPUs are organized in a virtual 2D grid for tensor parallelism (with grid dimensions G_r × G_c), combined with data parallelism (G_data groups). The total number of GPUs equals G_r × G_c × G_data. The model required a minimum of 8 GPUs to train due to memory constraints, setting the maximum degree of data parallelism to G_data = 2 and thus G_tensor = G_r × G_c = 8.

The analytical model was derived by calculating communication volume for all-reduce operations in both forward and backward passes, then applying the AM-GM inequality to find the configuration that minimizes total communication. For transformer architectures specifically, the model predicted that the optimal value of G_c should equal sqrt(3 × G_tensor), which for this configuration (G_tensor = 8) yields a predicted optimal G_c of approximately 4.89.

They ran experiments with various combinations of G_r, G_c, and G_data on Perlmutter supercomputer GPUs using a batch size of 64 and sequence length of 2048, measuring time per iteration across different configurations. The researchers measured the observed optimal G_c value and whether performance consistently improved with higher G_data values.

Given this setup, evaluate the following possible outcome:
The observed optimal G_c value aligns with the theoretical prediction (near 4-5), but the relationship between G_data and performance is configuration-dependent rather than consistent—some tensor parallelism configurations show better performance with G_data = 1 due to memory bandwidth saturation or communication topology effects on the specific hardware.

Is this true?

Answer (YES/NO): NO